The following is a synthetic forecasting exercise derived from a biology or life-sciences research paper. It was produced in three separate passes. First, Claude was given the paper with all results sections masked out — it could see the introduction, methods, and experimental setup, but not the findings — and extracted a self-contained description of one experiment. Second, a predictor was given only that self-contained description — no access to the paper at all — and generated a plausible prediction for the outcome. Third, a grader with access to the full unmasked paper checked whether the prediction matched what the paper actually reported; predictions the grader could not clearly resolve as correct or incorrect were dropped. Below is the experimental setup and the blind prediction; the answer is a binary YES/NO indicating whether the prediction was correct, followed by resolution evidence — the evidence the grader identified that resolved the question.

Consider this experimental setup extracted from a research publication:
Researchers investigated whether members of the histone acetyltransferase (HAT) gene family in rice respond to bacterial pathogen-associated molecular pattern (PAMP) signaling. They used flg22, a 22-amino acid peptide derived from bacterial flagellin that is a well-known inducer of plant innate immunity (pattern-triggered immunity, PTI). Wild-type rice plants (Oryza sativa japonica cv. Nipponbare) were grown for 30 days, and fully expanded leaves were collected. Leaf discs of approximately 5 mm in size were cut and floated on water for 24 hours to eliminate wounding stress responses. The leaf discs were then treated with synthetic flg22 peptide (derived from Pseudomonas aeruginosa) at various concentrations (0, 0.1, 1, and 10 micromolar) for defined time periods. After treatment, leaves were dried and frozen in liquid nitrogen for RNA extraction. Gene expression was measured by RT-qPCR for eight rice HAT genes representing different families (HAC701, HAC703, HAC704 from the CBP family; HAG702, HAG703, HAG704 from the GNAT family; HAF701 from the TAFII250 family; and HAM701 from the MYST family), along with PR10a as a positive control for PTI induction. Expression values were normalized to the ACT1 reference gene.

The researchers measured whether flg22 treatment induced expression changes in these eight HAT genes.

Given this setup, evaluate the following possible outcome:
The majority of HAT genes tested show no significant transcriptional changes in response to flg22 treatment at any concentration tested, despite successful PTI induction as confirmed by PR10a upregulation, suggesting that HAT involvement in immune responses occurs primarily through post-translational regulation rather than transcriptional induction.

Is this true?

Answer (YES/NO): NO